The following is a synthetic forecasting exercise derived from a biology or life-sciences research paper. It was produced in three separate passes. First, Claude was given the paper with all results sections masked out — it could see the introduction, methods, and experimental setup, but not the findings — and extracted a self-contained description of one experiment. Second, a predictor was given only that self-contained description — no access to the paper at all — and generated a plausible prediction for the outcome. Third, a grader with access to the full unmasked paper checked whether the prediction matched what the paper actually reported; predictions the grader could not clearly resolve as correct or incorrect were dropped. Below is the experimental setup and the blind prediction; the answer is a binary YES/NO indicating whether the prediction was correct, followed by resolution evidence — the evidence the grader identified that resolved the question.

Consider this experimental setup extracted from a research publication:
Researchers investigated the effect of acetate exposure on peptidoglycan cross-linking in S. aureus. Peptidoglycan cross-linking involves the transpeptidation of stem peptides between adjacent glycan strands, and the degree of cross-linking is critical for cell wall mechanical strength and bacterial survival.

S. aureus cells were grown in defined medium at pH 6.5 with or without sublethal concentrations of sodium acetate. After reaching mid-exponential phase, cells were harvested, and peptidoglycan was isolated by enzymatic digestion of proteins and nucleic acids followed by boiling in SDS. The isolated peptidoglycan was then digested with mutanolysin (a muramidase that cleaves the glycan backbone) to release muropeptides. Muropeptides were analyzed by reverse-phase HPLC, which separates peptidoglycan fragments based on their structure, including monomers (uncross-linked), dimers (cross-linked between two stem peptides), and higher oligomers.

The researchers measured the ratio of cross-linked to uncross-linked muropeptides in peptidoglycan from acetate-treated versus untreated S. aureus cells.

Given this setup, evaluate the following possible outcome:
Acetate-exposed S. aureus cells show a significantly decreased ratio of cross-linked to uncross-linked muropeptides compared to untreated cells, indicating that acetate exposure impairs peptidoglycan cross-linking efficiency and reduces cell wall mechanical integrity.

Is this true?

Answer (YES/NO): YES